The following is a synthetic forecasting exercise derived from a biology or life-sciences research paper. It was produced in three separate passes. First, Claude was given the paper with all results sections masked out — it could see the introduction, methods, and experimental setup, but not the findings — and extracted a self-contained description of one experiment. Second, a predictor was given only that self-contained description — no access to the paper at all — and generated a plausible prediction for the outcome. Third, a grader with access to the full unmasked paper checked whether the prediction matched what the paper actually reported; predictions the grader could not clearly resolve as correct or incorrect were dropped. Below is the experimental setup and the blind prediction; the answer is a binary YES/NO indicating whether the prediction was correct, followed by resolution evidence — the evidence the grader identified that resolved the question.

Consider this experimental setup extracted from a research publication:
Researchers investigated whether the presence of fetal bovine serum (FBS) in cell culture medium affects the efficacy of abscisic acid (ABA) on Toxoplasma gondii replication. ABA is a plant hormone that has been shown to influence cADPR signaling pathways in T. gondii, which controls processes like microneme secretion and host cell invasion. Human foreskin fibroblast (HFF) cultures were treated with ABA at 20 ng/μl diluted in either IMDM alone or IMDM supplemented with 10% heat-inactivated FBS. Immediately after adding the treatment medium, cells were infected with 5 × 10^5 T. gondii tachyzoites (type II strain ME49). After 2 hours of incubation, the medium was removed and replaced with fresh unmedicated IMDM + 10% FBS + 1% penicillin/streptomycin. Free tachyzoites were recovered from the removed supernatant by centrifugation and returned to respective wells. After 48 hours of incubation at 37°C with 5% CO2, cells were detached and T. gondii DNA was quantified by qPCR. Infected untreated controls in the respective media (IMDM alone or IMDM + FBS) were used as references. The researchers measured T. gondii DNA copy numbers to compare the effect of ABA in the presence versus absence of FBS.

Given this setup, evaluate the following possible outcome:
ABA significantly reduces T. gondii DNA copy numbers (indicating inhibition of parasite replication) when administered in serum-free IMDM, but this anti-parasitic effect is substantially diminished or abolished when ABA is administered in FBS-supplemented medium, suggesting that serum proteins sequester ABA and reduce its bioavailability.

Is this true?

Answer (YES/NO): NO